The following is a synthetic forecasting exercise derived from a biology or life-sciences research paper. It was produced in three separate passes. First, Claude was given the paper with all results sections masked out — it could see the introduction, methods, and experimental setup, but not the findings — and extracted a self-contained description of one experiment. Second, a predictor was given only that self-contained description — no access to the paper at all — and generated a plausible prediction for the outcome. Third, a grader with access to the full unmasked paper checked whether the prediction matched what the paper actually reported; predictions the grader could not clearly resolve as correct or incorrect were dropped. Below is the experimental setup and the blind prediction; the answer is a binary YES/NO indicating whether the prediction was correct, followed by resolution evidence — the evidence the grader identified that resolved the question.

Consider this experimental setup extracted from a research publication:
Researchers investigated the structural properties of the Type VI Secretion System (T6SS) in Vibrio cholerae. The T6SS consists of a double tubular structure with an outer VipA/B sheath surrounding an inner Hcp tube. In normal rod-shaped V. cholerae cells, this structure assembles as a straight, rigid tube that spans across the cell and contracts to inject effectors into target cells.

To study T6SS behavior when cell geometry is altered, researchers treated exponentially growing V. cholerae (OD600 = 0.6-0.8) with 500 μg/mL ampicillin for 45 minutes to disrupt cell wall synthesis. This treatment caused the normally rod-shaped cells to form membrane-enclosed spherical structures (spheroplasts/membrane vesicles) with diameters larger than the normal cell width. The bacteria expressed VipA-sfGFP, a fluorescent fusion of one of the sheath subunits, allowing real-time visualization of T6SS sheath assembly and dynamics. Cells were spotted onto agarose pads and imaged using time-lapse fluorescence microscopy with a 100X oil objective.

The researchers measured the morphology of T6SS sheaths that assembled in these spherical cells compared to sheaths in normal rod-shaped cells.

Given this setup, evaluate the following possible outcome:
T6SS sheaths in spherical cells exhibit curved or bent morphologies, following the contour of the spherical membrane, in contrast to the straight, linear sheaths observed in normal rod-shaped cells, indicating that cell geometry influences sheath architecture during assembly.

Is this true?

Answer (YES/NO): YES